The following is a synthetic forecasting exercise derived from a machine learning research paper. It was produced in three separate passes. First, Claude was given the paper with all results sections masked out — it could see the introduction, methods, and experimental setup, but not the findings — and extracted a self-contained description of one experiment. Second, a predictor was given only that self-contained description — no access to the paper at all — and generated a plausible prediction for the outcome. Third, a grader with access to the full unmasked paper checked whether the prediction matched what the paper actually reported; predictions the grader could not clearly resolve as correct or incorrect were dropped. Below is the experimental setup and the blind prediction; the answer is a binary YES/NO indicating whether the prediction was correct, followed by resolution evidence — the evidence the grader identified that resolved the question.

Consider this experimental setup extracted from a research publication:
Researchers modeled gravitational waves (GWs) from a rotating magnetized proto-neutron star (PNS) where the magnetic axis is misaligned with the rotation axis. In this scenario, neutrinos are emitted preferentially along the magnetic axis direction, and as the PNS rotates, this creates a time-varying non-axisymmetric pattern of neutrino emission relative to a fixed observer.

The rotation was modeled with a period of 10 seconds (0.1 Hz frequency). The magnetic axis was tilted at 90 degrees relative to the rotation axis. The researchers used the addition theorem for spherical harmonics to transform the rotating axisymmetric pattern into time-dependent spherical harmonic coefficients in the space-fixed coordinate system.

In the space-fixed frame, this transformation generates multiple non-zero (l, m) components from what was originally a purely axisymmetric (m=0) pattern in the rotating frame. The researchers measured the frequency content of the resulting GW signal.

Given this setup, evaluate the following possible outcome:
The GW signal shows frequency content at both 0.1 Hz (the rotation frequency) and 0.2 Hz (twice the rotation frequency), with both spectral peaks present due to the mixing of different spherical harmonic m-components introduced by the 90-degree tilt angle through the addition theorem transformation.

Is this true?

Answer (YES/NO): YES